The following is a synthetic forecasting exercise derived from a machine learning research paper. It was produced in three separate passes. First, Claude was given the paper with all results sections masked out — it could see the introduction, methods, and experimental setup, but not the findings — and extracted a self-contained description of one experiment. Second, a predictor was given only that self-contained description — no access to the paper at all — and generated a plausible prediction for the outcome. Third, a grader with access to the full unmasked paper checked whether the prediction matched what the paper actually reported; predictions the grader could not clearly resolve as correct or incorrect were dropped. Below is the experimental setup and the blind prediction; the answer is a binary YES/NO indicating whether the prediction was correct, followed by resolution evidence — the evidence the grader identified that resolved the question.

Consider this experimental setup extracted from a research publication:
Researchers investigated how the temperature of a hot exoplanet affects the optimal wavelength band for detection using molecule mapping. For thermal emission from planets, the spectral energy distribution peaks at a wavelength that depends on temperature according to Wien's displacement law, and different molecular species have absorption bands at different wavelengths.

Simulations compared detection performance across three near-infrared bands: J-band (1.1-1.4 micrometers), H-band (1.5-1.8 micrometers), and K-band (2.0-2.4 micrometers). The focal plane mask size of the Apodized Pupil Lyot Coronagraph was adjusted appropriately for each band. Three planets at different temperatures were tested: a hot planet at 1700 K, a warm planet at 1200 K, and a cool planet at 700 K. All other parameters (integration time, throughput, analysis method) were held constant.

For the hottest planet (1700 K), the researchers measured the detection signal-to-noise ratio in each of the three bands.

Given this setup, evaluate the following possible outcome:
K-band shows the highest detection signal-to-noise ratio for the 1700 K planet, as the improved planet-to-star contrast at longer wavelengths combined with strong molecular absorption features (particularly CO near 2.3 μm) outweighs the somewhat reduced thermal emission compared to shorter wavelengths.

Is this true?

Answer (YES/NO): YES